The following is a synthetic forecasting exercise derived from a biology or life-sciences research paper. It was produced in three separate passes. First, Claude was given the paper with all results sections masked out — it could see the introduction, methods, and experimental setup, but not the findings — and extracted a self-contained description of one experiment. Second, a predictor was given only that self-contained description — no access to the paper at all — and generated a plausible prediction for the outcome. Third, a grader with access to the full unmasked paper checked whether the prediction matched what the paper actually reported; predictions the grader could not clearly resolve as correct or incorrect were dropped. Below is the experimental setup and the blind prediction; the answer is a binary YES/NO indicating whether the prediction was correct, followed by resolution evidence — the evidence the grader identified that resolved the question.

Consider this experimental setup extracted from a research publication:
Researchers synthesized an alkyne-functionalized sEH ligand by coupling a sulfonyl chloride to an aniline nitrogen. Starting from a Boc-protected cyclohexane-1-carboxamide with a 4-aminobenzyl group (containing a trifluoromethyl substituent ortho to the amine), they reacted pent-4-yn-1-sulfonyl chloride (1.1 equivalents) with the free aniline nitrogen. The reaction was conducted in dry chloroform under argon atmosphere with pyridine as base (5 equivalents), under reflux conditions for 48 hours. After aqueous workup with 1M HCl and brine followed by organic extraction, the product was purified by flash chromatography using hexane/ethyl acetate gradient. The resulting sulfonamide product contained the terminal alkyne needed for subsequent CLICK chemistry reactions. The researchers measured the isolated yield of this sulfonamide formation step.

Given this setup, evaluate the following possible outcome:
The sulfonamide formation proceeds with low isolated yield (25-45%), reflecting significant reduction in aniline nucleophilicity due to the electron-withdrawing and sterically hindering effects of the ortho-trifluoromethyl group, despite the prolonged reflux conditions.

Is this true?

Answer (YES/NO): YES